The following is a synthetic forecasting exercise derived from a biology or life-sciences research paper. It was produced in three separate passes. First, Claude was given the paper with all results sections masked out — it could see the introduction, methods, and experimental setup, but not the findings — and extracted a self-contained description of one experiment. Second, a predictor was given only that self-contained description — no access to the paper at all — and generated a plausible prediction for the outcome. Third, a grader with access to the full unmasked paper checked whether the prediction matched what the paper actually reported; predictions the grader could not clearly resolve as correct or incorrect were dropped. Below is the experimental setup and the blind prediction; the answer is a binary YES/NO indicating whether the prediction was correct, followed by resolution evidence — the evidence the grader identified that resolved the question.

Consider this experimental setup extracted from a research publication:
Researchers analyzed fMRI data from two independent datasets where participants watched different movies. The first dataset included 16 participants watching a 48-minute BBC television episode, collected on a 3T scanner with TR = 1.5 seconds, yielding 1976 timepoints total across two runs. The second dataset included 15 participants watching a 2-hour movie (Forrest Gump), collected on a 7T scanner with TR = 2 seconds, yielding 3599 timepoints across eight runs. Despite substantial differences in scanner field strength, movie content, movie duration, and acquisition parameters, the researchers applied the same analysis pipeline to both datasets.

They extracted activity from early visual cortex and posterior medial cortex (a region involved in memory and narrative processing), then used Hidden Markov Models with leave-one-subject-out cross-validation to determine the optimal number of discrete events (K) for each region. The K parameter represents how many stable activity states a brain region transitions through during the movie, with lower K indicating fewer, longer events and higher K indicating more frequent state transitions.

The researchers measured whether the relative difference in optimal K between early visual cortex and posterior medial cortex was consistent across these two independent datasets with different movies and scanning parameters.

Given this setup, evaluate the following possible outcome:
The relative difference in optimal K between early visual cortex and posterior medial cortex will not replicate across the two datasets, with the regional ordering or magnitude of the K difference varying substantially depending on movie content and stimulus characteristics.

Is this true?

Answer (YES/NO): NO